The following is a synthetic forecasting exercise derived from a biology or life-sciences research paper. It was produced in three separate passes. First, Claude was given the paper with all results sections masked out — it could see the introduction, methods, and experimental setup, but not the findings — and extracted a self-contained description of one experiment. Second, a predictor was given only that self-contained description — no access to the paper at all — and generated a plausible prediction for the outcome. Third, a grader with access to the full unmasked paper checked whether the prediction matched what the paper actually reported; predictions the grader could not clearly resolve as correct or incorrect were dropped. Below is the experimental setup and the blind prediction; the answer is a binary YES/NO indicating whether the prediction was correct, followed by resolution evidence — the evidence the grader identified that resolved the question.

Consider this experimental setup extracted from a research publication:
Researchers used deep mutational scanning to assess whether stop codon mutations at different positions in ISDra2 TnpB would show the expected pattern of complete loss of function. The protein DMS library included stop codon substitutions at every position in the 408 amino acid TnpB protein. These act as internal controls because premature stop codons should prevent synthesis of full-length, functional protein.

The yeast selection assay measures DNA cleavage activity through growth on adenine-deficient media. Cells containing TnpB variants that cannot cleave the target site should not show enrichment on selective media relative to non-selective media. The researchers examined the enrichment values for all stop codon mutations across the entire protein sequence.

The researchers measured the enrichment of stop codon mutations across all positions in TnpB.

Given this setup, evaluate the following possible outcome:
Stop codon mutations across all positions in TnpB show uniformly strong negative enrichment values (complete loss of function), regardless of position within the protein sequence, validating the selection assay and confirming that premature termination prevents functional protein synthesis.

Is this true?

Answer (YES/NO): NO